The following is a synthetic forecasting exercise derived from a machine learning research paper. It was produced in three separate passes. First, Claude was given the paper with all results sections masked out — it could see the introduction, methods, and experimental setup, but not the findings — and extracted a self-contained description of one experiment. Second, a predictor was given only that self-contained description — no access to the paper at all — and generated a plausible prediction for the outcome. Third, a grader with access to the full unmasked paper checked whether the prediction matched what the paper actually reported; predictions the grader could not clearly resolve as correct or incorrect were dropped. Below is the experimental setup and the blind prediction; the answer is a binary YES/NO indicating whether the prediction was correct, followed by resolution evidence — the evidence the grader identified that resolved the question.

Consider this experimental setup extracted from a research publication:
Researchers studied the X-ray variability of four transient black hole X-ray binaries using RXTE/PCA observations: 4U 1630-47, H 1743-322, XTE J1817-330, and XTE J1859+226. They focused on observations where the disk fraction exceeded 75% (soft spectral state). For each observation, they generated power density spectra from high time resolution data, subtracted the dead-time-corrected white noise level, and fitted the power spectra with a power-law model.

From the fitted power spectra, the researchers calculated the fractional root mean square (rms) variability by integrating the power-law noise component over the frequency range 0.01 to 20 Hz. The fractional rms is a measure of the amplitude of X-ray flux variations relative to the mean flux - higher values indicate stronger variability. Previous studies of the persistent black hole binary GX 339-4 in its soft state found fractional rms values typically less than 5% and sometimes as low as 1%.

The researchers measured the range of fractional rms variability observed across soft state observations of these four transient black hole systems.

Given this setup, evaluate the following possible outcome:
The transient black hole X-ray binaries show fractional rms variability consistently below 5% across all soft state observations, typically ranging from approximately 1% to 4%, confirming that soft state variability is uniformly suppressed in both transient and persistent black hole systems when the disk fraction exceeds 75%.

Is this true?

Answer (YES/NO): NO